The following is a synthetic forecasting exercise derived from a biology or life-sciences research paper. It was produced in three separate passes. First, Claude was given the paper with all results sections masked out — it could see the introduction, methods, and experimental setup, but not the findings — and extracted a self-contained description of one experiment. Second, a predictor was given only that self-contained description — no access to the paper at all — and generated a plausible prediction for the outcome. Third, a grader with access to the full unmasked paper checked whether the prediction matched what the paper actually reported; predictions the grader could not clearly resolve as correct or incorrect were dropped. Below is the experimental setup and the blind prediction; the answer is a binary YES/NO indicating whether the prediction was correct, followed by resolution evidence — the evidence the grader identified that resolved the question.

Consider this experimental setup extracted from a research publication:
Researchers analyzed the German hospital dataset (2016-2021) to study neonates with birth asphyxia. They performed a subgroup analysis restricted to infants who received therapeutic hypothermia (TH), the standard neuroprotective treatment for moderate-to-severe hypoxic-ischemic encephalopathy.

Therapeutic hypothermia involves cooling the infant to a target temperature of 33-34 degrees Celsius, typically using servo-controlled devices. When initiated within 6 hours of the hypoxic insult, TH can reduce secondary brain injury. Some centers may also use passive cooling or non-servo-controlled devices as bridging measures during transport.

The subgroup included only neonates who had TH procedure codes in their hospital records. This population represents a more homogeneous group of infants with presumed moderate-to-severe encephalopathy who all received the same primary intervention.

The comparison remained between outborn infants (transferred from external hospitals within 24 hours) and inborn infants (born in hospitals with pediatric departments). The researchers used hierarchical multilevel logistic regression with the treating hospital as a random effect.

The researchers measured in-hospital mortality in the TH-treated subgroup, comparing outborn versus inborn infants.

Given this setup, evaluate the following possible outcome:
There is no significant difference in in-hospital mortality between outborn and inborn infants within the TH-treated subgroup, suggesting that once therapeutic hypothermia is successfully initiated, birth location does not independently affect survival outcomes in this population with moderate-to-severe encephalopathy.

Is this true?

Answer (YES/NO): NO